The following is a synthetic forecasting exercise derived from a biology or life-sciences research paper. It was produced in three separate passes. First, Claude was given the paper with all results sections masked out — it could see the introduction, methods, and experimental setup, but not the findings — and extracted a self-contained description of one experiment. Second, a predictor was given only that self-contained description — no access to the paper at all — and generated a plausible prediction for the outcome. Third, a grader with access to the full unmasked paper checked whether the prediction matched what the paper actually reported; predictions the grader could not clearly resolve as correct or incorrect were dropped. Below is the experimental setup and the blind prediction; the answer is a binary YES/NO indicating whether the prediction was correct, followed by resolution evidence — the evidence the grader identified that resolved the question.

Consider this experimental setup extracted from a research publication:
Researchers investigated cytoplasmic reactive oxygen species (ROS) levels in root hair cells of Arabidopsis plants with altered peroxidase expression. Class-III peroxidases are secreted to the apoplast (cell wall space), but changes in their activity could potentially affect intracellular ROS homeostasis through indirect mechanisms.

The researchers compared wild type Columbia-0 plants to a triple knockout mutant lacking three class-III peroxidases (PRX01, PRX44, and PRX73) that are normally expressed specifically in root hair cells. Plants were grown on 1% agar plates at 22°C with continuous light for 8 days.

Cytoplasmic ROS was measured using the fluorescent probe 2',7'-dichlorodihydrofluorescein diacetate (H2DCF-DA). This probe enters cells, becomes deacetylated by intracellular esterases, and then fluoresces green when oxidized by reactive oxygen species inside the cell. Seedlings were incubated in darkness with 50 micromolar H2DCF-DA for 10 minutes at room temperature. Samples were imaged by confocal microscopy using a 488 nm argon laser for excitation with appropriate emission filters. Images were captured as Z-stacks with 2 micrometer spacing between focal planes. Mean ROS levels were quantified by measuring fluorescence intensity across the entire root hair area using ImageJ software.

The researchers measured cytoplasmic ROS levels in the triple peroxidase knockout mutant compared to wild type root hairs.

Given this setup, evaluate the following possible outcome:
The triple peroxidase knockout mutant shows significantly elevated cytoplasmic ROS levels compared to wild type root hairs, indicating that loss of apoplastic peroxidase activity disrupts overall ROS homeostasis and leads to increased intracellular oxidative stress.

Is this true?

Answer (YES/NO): NO